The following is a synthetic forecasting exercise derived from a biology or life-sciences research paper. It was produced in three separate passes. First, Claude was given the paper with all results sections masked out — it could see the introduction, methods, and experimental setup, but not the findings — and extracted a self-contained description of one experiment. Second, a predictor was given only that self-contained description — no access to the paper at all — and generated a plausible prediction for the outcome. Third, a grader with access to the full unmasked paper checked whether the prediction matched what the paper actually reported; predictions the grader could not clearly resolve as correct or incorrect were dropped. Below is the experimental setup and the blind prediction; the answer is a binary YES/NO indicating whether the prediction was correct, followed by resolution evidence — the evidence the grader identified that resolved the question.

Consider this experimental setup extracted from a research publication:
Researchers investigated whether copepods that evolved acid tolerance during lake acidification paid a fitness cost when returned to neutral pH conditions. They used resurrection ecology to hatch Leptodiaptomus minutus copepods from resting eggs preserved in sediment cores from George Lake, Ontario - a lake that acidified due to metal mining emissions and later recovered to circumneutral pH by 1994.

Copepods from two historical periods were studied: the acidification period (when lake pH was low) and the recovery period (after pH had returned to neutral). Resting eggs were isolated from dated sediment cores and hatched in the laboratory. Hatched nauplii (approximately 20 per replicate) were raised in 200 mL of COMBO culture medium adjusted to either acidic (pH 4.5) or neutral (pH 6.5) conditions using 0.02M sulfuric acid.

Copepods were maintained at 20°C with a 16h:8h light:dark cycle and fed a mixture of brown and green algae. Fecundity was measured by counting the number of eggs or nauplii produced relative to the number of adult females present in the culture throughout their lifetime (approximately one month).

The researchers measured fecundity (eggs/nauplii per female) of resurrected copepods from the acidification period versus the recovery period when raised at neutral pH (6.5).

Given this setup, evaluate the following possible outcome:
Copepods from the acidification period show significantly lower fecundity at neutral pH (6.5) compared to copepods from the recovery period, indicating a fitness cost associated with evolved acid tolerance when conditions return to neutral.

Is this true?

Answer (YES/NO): NO